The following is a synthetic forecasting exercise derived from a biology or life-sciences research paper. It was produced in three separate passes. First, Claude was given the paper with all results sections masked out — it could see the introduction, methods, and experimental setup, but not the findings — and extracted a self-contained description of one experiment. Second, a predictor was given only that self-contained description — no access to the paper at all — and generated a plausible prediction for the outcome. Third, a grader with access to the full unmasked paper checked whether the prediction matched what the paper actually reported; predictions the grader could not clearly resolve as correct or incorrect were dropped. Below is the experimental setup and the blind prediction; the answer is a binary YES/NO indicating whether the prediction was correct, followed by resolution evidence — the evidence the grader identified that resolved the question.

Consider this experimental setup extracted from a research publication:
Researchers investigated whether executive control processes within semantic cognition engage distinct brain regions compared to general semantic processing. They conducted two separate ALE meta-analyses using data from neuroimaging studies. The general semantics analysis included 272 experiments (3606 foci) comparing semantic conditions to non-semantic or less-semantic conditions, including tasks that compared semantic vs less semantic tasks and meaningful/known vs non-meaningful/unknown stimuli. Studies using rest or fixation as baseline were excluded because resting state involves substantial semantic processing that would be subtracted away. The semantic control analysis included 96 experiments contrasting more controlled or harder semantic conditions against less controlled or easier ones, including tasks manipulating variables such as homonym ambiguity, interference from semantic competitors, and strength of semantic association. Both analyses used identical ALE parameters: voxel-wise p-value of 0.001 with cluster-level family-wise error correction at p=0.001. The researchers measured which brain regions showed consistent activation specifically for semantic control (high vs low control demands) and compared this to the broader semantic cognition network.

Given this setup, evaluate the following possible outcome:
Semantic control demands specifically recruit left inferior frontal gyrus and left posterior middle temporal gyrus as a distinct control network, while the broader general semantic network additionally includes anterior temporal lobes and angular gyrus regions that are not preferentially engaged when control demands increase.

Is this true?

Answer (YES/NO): NO